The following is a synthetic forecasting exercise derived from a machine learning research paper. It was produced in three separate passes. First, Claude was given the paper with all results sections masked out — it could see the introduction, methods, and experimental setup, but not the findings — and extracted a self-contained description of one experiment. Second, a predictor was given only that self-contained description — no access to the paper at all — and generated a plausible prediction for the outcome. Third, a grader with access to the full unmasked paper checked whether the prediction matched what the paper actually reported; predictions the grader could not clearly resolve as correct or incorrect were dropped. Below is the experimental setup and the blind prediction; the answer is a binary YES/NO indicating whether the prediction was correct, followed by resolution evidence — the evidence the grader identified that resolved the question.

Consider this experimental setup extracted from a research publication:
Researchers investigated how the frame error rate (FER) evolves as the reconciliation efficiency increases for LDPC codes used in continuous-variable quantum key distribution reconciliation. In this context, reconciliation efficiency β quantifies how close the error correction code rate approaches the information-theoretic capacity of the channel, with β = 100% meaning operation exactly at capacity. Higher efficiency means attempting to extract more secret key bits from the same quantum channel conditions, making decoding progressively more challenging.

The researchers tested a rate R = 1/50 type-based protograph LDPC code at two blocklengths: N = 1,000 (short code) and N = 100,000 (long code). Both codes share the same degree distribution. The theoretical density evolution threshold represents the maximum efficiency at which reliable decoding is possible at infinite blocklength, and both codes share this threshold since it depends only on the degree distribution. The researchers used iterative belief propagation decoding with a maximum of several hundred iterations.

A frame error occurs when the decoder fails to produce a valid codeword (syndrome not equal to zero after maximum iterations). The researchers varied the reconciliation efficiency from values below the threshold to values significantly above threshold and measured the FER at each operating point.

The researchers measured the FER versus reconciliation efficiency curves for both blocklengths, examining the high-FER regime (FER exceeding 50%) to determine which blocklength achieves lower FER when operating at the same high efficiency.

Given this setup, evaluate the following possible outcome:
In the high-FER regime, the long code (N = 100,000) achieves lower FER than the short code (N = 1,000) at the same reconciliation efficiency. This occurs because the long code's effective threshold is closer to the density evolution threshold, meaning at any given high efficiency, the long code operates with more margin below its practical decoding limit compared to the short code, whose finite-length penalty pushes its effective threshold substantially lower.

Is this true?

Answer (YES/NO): NO